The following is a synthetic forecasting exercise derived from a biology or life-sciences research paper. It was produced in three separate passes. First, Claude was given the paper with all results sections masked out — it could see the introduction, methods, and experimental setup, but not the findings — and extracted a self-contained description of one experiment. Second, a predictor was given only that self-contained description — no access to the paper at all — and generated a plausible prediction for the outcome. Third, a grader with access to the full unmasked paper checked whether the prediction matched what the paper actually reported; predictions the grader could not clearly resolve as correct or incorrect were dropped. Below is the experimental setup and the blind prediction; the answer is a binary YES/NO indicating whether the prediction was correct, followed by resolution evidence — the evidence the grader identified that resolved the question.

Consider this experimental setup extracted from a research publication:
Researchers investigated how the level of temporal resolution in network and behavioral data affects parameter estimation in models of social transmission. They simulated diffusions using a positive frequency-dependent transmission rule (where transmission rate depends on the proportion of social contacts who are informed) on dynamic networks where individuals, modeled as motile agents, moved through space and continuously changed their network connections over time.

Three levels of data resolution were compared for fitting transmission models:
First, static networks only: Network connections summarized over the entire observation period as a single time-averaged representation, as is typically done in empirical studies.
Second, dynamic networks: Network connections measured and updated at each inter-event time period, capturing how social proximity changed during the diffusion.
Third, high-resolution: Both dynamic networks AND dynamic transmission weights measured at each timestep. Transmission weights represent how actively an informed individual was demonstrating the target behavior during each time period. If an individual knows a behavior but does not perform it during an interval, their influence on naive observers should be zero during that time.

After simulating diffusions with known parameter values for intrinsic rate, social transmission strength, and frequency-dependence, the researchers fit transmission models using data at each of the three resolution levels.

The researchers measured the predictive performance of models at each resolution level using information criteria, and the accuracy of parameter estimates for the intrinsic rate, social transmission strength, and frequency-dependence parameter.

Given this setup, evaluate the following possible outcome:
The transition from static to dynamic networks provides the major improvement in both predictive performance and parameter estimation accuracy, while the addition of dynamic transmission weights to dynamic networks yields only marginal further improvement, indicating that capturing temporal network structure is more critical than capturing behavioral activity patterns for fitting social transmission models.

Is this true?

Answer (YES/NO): NO